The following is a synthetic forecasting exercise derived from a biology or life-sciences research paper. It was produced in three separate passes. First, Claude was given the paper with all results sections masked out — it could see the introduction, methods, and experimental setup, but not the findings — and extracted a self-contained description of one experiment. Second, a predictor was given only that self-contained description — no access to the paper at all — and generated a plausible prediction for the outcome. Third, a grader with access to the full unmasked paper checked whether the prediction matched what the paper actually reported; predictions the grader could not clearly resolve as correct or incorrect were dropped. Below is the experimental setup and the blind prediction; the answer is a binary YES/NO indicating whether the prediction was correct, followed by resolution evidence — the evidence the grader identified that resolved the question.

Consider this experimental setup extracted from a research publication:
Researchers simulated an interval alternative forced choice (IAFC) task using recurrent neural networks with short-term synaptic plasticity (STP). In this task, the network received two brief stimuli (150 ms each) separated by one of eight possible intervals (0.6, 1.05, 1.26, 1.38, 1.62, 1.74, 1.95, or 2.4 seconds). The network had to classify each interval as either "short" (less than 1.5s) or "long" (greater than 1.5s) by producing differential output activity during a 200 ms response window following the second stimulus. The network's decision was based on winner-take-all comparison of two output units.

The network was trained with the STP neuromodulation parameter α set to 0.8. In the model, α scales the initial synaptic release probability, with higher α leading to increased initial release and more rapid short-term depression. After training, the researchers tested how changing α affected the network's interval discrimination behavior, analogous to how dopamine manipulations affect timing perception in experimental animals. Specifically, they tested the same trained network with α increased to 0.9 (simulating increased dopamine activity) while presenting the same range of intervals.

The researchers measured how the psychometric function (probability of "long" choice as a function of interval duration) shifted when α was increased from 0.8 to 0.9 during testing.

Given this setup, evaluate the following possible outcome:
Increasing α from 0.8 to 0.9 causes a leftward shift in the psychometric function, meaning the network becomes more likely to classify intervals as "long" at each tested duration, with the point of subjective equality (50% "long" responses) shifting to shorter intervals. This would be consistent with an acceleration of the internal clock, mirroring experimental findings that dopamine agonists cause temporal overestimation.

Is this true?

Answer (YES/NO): YES